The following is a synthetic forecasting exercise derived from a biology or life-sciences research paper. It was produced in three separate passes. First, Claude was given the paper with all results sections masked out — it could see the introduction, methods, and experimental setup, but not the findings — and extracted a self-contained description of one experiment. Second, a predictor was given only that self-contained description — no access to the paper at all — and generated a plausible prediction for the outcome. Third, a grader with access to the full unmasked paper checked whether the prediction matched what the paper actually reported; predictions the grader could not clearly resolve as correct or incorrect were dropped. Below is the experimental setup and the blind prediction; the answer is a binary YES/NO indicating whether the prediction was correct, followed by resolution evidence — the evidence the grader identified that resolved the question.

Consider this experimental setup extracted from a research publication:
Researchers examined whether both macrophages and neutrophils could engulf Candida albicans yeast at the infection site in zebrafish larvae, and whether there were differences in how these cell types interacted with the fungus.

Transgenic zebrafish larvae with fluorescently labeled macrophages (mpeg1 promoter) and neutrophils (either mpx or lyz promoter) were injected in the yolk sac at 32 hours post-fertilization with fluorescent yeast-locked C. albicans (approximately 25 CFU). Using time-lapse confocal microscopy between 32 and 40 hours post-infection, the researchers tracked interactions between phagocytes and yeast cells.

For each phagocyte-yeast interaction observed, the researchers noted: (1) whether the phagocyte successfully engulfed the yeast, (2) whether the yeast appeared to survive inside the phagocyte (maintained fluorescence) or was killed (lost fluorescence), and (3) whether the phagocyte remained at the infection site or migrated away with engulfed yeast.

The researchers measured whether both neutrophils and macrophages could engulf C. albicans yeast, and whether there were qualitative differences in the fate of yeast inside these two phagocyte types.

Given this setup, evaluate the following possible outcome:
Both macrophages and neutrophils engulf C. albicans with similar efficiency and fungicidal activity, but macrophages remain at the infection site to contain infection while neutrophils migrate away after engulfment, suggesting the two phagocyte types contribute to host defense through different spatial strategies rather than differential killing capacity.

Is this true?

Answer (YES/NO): NO